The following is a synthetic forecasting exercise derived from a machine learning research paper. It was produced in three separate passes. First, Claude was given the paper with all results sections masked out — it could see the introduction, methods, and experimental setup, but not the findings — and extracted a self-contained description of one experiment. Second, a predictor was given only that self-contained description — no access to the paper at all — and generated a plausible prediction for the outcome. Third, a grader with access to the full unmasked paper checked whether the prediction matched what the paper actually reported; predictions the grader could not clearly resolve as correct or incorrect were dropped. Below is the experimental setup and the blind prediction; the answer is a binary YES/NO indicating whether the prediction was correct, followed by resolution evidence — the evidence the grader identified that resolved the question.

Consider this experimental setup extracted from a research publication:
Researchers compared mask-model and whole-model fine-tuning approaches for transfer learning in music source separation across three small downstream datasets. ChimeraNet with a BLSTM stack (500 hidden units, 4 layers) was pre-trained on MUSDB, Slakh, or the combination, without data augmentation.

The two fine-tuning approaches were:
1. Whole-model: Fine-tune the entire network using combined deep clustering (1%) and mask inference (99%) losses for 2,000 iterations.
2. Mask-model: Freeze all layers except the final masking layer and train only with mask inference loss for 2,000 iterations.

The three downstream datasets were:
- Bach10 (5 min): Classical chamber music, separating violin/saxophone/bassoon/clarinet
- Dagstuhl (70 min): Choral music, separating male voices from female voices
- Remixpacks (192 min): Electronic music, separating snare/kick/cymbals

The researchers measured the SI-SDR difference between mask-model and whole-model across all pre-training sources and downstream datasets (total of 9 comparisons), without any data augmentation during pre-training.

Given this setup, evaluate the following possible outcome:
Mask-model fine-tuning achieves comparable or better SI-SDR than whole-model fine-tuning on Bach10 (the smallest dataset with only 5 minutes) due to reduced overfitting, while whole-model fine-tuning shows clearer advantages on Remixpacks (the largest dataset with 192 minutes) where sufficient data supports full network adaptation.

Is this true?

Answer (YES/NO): NO